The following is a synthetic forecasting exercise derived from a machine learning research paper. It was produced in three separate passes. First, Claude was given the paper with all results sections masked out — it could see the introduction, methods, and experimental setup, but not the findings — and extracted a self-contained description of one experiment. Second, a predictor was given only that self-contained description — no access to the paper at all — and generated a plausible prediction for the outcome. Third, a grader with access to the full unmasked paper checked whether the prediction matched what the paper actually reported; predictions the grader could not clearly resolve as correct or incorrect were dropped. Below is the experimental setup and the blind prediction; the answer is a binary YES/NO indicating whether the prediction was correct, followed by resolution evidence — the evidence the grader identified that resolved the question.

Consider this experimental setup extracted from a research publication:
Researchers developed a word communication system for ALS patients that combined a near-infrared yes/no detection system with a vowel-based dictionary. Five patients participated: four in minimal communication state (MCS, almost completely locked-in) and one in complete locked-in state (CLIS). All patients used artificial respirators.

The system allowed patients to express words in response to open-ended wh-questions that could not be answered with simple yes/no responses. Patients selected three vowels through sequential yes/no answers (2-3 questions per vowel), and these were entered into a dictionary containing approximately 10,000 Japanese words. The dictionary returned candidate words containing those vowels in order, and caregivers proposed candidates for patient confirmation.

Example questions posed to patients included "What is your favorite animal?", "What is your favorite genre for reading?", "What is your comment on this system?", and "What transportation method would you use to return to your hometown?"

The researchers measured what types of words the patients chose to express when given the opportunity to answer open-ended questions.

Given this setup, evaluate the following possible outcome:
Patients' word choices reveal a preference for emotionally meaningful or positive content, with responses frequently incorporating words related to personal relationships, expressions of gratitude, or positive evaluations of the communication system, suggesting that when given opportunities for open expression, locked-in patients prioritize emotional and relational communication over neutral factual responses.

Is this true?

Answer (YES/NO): NO